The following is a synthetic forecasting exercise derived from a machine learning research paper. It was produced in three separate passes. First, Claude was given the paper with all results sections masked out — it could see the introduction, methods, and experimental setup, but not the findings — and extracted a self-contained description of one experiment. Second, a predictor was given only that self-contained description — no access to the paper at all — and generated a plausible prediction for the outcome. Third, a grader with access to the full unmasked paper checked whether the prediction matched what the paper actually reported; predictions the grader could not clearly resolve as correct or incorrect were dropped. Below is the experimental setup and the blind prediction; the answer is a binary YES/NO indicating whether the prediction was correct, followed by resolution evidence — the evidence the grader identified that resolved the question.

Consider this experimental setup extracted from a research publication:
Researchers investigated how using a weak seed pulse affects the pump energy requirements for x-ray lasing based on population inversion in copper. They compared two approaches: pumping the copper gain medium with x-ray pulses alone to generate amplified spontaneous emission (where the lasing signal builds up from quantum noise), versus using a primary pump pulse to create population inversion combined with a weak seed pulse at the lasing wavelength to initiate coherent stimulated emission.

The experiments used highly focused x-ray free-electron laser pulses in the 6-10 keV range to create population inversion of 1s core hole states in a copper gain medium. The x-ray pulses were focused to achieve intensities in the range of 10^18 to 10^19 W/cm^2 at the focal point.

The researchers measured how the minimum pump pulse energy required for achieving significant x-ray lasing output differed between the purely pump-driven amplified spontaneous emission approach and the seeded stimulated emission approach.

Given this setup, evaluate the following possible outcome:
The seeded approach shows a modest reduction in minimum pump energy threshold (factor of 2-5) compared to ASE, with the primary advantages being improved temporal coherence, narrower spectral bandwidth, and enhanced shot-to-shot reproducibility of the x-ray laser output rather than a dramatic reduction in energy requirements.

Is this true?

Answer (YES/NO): NO